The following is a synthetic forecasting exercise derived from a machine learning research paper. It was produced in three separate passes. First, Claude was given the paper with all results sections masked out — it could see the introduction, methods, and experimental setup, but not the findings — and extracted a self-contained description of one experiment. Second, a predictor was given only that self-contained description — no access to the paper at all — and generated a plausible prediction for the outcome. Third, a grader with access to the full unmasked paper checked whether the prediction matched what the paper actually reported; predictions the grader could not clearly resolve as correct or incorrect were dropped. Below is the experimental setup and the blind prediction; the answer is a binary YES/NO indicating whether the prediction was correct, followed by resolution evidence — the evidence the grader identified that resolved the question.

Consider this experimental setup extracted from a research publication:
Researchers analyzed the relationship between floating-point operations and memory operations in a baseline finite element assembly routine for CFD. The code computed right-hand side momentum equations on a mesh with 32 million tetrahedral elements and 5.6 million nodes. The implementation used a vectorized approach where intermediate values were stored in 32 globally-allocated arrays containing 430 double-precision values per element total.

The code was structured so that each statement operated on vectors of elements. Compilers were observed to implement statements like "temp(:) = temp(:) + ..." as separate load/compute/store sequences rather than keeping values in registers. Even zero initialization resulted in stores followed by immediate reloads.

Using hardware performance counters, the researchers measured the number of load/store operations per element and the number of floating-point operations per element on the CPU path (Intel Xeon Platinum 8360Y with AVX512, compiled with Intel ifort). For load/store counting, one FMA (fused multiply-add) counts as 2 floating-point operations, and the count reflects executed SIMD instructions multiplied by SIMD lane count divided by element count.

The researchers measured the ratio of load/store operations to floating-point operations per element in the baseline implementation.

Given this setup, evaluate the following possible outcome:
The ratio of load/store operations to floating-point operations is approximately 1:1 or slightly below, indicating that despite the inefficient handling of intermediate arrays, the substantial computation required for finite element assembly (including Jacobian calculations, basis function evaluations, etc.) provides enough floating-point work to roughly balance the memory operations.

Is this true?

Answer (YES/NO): YES